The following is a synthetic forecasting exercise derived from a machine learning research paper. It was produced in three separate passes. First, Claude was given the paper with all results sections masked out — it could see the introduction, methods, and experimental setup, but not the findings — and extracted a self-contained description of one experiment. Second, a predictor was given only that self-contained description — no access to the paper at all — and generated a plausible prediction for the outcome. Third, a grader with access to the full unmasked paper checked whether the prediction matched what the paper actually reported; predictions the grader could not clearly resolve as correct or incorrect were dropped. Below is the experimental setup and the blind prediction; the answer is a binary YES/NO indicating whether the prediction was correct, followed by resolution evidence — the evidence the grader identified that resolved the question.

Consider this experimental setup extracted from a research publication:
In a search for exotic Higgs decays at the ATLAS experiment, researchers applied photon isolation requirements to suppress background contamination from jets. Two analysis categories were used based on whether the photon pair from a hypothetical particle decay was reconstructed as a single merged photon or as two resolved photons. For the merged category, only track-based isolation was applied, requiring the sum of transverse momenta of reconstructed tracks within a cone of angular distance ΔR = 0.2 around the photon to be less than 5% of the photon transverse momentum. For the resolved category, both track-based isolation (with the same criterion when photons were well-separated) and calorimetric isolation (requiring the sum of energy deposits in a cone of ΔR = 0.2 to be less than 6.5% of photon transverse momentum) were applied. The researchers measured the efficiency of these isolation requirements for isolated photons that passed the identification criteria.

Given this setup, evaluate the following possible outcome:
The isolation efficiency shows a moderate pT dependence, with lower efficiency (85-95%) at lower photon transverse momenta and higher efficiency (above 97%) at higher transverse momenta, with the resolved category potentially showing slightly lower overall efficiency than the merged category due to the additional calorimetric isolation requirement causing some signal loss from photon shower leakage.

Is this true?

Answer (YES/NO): NO